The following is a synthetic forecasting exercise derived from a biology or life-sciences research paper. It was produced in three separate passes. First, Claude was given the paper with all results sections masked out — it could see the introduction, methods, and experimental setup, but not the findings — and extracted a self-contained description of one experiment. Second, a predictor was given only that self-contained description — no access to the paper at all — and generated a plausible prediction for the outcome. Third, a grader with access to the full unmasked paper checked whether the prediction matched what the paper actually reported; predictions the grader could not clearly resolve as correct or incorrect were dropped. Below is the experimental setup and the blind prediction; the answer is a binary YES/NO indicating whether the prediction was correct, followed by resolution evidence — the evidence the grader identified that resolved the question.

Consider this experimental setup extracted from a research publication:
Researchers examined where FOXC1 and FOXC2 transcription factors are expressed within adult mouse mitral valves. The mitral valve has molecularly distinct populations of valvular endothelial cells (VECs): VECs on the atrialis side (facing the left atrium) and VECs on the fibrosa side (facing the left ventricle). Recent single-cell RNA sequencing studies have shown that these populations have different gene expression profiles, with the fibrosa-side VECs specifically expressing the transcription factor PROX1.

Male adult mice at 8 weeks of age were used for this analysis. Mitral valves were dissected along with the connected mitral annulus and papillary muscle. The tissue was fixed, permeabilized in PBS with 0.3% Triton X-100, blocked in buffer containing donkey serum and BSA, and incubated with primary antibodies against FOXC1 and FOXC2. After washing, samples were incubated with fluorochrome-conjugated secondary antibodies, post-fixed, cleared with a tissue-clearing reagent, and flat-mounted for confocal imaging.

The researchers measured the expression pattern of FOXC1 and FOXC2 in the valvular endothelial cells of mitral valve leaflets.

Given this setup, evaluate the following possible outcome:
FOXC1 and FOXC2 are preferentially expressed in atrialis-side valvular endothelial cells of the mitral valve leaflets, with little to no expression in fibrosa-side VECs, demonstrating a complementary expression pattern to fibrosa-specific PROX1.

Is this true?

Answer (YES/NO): NO